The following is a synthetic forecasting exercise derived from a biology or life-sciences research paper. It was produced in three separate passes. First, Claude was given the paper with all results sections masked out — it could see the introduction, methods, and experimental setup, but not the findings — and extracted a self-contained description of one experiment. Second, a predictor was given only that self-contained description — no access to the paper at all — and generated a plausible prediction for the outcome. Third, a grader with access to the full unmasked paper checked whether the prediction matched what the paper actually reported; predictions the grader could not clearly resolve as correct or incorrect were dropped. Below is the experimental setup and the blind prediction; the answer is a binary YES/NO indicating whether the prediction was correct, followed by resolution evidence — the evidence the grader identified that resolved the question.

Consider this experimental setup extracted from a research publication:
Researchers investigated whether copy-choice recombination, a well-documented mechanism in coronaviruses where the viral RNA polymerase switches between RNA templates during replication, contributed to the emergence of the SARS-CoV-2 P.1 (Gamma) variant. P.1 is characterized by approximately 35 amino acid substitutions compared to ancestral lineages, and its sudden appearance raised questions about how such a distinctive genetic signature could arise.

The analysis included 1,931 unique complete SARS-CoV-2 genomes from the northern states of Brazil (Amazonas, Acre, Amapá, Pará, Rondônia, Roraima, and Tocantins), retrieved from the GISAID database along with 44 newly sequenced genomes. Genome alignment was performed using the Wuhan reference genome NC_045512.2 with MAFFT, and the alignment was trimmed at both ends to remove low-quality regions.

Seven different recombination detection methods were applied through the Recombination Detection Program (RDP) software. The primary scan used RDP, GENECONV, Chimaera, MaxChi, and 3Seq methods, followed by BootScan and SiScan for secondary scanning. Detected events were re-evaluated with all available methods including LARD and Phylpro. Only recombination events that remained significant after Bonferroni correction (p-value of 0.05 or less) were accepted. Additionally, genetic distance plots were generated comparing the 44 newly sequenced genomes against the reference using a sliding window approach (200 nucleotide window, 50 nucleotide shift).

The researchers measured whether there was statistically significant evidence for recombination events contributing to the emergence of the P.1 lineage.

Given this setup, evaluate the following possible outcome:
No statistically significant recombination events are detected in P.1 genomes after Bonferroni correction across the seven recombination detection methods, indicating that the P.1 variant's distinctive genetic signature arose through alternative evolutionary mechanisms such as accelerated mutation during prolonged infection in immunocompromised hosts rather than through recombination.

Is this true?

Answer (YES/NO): NO